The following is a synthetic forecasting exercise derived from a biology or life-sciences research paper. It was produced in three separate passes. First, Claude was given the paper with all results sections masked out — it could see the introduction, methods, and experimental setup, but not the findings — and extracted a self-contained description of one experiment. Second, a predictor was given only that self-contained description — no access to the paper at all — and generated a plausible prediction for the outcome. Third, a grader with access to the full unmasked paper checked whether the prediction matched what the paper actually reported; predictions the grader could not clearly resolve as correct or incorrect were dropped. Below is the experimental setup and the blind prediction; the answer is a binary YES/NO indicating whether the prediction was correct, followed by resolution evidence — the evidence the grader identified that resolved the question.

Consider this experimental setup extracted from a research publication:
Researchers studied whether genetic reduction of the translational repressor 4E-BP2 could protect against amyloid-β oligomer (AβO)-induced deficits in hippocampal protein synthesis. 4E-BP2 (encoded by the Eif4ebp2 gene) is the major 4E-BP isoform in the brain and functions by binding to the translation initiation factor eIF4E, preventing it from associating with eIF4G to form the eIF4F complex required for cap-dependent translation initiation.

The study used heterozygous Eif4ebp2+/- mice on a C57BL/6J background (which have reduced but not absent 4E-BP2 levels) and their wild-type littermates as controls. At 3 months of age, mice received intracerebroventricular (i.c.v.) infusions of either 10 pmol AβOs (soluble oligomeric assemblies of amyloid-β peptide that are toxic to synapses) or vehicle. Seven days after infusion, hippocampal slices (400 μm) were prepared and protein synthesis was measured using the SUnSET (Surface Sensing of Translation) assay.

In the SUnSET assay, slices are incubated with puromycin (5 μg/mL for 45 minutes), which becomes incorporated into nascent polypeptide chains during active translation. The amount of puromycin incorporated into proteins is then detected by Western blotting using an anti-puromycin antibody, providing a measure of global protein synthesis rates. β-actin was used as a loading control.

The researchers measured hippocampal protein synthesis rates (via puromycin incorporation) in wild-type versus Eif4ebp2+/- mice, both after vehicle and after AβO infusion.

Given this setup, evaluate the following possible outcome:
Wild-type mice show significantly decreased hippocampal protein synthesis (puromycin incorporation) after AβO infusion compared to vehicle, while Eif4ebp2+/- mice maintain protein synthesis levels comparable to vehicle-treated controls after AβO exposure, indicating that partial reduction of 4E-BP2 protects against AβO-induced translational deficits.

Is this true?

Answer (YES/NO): YES